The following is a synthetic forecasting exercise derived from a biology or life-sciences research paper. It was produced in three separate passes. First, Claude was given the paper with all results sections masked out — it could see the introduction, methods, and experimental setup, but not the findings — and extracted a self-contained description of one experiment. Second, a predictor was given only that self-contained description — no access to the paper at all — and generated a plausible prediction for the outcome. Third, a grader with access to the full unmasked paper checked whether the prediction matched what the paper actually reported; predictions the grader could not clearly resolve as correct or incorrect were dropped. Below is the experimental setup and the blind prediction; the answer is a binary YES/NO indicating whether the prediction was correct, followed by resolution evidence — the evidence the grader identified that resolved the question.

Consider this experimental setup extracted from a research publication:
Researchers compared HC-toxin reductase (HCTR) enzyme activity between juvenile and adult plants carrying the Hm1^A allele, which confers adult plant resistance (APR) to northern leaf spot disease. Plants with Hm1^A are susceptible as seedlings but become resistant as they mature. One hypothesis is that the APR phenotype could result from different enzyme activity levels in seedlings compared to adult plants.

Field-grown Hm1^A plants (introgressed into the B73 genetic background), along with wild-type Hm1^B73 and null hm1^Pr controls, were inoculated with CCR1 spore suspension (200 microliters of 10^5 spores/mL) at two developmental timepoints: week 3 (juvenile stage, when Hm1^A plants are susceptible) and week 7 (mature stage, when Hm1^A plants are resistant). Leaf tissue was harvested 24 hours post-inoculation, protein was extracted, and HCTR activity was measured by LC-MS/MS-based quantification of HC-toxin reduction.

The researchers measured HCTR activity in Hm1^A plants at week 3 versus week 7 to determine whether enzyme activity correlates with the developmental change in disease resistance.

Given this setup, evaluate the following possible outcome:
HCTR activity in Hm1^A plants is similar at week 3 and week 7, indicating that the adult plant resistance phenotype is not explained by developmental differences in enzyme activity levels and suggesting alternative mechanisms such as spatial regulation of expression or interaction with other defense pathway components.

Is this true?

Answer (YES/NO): YES